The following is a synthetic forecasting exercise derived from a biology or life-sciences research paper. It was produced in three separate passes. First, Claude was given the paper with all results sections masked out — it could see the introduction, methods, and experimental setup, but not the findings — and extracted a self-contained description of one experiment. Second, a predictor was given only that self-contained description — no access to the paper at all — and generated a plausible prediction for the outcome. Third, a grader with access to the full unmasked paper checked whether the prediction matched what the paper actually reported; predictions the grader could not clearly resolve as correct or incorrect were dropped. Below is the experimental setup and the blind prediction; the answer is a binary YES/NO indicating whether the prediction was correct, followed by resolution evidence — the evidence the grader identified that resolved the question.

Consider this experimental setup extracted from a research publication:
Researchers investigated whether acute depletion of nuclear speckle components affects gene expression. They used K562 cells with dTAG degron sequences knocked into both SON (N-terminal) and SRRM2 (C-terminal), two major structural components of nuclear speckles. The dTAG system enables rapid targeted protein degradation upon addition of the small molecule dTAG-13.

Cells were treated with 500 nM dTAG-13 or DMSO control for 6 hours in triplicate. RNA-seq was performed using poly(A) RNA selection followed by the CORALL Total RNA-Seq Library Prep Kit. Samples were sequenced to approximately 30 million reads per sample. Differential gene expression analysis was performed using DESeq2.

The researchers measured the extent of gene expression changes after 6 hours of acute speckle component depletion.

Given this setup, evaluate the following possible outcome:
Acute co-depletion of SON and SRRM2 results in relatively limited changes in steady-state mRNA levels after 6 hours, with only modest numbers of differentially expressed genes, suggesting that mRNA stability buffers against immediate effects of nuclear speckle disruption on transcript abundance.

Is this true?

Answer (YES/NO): NO